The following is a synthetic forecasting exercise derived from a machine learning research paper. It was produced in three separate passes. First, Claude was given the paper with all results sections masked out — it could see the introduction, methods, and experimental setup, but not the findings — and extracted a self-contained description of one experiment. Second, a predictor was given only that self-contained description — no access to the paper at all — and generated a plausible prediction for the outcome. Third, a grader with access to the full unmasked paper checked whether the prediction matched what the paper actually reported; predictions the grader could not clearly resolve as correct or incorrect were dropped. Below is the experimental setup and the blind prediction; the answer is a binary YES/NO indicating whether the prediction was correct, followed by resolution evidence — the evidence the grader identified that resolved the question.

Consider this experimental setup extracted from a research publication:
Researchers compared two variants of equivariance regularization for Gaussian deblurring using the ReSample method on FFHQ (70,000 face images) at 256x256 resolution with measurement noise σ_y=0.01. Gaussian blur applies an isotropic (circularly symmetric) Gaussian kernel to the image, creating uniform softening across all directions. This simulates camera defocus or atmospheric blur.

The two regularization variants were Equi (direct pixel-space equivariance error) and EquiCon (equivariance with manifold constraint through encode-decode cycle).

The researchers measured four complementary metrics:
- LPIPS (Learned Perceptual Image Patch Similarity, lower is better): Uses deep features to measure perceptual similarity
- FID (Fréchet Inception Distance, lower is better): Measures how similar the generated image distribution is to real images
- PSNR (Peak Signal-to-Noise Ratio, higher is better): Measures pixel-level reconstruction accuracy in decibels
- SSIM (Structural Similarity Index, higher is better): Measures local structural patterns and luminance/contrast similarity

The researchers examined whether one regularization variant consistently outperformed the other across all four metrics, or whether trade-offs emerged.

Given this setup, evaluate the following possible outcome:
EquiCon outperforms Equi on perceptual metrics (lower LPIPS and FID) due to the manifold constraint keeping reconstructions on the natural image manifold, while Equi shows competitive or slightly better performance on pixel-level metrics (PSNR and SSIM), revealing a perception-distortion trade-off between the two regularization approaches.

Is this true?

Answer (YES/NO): YES